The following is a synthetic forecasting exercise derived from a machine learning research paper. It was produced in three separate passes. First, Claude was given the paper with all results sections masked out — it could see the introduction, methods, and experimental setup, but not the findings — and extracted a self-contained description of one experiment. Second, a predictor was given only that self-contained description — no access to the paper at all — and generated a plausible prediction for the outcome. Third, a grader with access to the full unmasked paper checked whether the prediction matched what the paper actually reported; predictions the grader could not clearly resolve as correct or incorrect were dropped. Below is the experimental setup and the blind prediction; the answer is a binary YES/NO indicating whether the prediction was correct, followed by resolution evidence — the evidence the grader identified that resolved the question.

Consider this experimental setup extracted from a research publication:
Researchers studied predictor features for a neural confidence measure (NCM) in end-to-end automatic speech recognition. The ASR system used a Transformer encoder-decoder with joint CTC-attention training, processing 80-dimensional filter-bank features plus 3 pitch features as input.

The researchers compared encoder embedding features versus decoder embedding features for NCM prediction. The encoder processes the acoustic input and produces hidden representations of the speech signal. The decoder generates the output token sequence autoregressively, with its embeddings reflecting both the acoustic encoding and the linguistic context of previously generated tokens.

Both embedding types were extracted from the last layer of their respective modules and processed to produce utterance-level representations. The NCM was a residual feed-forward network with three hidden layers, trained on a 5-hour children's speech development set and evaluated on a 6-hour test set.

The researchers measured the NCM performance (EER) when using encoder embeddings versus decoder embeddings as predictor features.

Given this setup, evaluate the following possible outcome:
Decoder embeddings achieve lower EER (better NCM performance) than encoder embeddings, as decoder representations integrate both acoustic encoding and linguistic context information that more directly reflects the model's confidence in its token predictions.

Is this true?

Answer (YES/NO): YES